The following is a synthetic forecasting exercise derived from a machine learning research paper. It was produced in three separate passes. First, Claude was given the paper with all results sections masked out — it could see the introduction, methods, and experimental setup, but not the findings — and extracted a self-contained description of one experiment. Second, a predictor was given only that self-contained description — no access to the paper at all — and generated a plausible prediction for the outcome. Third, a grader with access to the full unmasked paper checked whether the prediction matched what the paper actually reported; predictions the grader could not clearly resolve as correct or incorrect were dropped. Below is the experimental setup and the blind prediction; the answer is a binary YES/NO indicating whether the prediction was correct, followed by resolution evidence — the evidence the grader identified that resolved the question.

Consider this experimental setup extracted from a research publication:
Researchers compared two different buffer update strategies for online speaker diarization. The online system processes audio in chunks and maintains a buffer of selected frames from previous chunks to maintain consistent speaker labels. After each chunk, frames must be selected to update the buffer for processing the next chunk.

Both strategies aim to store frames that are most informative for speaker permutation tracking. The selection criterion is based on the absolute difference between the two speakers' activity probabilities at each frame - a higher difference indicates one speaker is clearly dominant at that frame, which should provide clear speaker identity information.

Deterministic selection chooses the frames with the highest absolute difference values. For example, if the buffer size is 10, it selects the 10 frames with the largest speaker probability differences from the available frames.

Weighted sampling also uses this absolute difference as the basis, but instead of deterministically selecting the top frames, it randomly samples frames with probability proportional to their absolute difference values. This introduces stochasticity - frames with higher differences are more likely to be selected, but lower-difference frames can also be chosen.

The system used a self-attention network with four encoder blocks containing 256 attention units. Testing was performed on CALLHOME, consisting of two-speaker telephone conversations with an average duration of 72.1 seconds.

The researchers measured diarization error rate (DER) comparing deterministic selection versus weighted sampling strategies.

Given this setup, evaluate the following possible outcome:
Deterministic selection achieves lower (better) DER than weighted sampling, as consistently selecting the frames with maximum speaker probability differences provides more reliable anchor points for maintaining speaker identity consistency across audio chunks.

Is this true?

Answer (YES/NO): NO